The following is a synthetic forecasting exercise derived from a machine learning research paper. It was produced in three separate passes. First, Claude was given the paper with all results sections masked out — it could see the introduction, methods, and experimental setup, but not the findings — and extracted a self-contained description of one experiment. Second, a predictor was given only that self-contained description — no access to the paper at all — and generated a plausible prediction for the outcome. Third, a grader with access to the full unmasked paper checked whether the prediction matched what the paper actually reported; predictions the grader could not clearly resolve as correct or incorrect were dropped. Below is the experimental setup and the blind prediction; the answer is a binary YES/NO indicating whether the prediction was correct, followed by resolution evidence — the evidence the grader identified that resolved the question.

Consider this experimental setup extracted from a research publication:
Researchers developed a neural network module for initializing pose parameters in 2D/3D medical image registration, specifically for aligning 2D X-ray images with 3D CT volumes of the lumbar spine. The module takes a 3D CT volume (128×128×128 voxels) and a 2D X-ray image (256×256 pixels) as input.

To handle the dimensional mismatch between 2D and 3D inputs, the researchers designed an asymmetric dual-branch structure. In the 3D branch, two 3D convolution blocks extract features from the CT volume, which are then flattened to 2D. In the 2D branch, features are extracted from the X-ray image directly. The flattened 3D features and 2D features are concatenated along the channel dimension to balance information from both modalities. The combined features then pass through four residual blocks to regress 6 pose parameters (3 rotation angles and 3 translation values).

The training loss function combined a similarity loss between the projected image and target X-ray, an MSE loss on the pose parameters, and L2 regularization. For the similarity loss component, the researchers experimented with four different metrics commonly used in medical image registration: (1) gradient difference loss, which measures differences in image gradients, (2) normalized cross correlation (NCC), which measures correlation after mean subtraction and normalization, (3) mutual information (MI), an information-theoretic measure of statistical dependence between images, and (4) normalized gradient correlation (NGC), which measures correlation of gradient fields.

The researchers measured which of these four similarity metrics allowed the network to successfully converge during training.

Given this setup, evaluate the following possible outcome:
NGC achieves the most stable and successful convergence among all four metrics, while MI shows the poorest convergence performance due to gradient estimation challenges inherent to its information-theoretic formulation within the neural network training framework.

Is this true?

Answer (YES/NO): NO